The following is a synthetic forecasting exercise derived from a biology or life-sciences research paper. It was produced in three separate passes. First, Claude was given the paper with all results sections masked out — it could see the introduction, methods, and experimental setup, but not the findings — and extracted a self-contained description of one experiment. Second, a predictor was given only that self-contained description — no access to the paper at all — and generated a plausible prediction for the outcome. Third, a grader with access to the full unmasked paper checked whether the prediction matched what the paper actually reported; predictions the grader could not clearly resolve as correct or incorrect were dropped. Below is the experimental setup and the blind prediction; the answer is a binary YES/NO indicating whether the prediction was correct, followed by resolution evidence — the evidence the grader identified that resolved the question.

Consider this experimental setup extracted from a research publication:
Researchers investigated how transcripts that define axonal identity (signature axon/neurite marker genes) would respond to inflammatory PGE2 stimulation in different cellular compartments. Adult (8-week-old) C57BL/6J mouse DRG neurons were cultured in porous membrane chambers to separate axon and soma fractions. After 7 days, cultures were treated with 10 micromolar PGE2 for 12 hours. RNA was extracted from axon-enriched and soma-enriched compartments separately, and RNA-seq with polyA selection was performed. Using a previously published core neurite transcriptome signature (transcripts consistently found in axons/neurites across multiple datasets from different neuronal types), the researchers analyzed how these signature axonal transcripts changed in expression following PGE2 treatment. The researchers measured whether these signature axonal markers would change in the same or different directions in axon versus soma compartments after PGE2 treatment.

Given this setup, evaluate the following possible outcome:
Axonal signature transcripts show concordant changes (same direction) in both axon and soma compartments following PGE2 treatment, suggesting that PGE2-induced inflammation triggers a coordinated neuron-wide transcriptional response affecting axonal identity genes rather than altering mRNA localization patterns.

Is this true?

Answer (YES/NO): NO